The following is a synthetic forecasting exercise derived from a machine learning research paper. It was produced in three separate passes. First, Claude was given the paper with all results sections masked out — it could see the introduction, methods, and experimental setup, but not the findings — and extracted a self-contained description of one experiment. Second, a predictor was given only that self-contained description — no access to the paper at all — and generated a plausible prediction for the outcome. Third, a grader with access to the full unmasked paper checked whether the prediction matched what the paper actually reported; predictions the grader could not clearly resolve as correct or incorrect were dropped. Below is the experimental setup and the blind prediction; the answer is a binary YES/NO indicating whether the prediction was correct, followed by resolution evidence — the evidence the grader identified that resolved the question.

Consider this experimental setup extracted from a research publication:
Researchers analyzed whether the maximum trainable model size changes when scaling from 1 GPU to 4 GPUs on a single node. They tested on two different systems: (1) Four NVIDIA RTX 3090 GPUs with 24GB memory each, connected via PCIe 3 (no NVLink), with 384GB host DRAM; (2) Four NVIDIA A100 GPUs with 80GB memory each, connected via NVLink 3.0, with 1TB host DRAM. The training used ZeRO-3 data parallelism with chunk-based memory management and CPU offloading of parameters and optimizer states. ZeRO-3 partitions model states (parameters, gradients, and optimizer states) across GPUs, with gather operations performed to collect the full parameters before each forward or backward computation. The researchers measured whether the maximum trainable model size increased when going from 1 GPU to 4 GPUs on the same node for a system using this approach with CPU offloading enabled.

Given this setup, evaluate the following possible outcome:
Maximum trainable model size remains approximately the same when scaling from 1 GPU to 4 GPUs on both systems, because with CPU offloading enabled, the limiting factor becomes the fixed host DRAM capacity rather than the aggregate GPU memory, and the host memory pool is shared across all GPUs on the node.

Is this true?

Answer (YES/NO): YES